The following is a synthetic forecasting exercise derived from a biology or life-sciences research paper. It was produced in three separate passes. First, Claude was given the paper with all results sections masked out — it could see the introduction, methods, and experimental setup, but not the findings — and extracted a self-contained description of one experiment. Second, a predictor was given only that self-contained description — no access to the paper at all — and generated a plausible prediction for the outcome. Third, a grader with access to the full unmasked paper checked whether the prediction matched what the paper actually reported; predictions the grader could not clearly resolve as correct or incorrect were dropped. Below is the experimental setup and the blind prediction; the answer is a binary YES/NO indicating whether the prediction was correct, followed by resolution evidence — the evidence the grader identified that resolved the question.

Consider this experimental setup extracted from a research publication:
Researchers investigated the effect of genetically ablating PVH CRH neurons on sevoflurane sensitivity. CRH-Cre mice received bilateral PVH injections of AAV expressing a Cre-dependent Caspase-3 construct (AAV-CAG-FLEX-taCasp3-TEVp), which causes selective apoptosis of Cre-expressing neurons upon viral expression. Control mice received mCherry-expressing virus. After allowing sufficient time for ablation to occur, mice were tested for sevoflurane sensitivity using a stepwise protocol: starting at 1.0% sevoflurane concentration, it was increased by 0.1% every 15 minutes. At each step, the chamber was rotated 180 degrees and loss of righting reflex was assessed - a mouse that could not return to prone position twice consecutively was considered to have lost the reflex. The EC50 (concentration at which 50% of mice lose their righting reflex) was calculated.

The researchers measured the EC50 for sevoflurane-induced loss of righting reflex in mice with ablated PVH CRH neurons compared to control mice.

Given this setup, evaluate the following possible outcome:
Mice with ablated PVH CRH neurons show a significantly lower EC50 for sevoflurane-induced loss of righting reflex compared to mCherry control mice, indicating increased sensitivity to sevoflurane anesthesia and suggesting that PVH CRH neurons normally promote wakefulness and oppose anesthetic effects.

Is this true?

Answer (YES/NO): YES